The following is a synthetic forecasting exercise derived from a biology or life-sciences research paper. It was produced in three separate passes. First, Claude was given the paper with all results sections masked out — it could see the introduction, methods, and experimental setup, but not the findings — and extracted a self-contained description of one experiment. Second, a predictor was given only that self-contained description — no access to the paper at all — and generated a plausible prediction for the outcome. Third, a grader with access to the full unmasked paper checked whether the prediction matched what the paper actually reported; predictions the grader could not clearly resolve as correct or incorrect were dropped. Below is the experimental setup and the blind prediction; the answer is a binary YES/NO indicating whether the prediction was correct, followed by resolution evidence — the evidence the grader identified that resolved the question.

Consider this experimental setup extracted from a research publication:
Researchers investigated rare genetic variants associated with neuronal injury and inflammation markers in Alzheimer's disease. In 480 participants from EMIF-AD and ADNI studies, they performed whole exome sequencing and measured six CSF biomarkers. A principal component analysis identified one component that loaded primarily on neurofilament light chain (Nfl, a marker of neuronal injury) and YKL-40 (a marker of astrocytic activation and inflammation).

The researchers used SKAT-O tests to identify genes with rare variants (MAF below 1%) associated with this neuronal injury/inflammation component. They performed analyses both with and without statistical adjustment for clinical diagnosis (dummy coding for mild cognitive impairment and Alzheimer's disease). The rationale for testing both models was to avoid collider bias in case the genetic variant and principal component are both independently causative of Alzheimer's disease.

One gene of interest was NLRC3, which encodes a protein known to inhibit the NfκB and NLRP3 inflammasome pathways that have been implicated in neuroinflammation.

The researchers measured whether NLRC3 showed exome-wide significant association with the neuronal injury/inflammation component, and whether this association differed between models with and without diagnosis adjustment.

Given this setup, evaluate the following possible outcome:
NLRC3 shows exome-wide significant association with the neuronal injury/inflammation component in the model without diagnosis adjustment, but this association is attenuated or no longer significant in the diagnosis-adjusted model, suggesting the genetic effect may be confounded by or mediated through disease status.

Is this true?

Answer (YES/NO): NO